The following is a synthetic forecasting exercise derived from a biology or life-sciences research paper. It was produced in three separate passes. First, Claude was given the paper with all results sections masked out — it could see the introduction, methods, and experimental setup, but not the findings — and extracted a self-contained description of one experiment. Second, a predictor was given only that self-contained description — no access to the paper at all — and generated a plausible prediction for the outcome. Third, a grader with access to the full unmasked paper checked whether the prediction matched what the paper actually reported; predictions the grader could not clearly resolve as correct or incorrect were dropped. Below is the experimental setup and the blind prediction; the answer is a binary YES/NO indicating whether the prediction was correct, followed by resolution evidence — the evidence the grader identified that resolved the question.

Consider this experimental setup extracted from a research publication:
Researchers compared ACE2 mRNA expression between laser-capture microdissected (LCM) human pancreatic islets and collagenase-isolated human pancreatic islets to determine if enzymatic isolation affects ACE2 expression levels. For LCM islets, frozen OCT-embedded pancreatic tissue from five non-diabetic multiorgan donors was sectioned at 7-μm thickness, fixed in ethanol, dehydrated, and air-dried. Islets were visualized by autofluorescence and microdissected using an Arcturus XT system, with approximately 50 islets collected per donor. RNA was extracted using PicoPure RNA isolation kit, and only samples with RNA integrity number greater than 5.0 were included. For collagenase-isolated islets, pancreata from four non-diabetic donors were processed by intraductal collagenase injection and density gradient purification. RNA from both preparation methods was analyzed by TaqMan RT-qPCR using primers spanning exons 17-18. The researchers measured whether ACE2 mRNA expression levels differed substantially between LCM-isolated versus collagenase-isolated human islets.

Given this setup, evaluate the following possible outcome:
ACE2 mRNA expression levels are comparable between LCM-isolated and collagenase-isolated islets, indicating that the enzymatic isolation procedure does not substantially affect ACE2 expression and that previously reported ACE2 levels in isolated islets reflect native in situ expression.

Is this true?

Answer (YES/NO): YES